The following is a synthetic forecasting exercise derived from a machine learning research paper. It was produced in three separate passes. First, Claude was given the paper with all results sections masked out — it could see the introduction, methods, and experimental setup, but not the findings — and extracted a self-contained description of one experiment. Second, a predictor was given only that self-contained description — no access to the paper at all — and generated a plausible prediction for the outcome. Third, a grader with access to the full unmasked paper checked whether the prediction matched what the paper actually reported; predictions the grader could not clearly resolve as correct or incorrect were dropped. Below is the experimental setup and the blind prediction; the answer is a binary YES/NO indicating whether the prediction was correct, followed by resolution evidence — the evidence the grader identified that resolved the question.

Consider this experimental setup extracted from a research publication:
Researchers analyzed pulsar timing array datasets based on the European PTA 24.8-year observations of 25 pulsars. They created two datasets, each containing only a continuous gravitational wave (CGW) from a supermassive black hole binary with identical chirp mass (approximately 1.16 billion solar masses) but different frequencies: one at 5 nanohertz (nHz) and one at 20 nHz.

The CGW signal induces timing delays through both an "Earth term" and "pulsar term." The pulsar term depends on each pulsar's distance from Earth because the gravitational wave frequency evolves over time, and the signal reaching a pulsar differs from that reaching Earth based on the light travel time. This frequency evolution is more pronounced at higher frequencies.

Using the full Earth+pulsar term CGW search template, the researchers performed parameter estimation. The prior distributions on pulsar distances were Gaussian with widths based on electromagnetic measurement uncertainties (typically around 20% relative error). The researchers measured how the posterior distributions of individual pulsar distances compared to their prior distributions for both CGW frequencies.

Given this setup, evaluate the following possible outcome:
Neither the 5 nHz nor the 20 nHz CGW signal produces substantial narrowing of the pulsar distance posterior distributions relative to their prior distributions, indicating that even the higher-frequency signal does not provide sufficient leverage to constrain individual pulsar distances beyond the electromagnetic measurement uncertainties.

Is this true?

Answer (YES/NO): NO